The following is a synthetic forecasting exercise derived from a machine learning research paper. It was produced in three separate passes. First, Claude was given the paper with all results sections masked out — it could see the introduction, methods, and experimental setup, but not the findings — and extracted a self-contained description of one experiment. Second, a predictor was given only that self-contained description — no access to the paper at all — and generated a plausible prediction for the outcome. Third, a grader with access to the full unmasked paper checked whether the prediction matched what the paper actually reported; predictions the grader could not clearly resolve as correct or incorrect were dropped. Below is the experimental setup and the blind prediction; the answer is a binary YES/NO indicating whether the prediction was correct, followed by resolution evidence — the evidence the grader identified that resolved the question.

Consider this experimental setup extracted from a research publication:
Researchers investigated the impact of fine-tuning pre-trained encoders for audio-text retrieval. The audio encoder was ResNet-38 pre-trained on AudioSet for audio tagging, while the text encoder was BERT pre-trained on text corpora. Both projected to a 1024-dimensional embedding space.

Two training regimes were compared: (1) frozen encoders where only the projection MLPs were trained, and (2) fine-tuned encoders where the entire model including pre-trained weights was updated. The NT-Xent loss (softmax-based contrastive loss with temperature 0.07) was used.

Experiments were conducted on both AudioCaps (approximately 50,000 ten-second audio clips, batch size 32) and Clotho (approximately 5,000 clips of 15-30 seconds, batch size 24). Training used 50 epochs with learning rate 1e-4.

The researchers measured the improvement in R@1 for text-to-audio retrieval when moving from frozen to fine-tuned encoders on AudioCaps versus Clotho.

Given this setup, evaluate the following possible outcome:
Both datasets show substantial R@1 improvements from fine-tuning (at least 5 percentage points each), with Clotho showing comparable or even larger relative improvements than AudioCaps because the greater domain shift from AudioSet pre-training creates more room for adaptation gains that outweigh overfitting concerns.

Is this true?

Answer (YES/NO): YES